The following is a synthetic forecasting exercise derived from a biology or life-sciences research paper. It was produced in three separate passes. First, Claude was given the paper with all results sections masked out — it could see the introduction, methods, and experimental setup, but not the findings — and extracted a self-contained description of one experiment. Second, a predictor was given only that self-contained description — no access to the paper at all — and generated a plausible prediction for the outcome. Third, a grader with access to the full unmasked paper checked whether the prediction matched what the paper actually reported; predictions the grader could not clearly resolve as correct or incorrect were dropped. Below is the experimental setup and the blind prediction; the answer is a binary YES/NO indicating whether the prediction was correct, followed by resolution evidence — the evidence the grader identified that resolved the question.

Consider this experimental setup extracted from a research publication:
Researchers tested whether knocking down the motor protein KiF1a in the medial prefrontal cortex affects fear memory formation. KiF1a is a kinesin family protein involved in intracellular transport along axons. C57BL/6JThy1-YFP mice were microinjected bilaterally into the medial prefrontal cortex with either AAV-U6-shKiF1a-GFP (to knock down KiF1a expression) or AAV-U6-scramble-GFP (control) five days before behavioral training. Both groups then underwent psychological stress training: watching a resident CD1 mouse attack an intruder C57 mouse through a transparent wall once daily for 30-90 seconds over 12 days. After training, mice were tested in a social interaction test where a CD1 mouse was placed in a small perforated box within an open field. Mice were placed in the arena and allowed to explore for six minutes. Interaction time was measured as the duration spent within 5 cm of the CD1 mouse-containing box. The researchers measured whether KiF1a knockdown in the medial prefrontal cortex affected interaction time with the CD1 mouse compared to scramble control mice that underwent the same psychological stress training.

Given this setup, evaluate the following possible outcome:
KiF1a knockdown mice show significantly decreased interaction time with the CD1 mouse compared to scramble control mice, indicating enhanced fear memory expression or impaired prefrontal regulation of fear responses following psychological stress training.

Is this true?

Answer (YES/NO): NO